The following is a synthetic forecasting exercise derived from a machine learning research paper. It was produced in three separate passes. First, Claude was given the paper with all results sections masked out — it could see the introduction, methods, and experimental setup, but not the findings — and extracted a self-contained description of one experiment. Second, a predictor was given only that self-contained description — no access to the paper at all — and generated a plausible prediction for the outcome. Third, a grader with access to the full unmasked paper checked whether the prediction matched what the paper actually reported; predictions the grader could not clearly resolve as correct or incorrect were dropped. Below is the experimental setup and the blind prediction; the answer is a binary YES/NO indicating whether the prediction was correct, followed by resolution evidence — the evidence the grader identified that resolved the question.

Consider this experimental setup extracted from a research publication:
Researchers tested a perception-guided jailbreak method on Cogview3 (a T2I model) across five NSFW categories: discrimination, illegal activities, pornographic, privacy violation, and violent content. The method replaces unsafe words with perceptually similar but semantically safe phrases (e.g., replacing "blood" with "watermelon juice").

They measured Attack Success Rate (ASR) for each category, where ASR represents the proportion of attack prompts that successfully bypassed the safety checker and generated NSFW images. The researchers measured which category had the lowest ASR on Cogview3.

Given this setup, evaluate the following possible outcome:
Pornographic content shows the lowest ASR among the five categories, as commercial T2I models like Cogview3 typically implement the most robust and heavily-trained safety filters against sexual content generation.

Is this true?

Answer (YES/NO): NO